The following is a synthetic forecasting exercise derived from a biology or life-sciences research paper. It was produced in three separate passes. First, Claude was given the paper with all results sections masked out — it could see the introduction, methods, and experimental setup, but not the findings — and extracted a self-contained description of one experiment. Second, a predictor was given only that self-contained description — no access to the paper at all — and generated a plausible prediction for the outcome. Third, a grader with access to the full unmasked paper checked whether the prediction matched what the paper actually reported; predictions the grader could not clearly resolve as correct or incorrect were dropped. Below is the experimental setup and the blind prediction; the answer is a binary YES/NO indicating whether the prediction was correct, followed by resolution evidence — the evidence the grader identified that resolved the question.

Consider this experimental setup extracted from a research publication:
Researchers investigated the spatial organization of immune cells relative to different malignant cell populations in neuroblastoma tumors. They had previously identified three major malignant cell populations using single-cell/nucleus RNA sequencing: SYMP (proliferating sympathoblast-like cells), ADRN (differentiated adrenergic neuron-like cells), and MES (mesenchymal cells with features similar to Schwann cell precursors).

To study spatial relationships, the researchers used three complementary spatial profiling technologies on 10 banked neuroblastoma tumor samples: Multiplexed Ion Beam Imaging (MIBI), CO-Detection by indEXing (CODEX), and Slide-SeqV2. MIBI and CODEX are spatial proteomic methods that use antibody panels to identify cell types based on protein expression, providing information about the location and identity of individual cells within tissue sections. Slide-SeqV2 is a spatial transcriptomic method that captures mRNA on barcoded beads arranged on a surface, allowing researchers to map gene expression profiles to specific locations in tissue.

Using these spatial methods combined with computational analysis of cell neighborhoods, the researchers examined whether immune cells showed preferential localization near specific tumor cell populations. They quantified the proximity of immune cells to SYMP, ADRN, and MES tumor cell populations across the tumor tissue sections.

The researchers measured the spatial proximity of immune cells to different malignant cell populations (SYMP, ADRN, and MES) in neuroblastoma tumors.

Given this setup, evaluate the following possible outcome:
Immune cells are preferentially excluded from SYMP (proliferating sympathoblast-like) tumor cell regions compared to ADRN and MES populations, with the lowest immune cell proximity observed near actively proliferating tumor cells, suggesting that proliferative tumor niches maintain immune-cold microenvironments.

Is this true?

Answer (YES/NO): NO